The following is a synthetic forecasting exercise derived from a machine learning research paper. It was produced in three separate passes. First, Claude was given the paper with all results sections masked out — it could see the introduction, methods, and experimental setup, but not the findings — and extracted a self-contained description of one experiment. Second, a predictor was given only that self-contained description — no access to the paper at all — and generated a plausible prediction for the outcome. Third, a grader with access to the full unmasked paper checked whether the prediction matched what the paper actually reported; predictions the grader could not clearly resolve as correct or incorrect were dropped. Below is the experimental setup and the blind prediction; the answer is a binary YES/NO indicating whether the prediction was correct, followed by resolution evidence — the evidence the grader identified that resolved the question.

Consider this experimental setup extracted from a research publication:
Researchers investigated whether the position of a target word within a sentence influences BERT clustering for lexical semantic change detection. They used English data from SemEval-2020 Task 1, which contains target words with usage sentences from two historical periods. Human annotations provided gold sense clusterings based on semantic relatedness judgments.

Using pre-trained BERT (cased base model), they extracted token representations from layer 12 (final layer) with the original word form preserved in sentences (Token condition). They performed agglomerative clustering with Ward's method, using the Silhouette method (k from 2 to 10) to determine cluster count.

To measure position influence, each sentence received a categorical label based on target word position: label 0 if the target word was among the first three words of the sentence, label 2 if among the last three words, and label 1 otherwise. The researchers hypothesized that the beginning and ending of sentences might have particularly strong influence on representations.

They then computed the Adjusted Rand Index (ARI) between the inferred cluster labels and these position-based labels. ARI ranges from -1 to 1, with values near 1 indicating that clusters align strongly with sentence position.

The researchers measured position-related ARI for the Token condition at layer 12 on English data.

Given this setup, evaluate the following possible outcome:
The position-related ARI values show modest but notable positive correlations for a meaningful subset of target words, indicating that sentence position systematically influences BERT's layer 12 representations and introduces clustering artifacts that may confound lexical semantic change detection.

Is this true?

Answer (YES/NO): NO